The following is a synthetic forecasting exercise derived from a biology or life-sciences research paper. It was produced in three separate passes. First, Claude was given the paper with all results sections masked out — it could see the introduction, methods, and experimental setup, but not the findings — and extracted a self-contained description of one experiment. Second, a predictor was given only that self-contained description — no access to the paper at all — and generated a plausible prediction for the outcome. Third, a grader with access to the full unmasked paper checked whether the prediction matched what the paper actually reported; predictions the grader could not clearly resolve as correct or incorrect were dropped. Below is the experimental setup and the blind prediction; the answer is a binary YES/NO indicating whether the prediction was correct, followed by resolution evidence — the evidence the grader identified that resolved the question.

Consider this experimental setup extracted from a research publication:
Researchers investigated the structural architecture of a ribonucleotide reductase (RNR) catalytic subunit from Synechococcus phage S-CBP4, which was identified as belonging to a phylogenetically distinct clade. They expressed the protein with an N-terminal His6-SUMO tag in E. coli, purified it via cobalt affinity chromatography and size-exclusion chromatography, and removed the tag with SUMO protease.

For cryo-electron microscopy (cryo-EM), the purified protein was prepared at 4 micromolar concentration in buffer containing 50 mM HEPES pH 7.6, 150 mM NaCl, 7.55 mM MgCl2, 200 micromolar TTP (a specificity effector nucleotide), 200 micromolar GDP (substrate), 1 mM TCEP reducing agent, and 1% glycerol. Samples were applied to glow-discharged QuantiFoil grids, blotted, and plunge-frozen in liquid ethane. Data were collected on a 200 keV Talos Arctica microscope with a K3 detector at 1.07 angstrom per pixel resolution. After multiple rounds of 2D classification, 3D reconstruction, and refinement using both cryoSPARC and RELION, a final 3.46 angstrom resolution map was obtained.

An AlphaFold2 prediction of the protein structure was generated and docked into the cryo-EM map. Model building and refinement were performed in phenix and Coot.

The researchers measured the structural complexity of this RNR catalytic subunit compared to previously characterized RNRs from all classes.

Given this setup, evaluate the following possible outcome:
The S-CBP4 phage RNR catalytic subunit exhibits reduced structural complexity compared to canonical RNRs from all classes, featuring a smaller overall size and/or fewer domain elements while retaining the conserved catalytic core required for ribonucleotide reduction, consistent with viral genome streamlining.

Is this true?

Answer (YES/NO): YES